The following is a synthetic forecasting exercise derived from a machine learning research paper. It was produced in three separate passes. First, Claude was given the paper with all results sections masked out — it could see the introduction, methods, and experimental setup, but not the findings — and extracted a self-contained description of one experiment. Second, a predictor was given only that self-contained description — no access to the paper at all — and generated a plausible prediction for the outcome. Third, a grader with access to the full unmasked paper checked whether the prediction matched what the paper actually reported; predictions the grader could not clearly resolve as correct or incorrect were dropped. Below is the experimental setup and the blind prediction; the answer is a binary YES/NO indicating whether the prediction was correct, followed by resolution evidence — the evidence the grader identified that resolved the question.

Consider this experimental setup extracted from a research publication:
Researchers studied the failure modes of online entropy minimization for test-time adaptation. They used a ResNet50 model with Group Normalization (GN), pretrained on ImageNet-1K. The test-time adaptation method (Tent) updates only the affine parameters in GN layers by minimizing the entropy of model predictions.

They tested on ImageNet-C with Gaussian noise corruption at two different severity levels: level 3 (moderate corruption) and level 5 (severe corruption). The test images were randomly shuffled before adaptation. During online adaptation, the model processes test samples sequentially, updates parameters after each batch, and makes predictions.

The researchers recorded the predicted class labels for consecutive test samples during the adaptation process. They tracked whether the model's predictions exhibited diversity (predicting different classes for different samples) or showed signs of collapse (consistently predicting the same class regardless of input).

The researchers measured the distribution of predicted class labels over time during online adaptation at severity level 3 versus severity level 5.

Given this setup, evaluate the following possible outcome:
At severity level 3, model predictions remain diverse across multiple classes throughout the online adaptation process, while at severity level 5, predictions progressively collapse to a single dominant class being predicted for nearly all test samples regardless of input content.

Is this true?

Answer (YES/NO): YES